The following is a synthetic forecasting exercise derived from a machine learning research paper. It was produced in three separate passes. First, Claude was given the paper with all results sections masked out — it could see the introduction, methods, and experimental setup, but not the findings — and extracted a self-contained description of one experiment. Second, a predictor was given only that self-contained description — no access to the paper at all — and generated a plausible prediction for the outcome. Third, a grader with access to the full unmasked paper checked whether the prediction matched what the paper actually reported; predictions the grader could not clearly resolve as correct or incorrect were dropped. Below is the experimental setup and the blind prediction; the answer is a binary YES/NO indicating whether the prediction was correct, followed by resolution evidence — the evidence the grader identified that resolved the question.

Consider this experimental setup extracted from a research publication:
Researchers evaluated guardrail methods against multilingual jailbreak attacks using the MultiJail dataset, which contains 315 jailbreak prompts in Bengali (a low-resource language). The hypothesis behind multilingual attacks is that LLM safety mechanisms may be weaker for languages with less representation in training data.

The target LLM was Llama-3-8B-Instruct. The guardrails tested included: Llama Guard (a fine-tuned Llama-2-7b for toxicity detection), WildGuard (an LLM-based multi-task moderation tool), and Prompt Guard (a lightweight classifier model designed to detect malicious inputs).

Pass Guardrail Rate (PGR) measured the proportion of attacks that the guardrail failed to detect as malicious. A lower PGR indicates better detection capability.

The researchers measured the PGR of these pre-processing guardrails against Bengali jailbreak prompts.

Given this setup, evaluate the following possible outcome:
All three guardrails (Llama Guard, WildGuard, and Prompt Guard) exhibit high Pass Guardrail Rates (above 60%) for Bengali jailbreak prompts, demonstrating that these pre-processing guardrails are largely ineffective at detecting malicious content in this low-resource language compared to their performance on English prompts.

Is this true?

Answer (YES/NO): YES